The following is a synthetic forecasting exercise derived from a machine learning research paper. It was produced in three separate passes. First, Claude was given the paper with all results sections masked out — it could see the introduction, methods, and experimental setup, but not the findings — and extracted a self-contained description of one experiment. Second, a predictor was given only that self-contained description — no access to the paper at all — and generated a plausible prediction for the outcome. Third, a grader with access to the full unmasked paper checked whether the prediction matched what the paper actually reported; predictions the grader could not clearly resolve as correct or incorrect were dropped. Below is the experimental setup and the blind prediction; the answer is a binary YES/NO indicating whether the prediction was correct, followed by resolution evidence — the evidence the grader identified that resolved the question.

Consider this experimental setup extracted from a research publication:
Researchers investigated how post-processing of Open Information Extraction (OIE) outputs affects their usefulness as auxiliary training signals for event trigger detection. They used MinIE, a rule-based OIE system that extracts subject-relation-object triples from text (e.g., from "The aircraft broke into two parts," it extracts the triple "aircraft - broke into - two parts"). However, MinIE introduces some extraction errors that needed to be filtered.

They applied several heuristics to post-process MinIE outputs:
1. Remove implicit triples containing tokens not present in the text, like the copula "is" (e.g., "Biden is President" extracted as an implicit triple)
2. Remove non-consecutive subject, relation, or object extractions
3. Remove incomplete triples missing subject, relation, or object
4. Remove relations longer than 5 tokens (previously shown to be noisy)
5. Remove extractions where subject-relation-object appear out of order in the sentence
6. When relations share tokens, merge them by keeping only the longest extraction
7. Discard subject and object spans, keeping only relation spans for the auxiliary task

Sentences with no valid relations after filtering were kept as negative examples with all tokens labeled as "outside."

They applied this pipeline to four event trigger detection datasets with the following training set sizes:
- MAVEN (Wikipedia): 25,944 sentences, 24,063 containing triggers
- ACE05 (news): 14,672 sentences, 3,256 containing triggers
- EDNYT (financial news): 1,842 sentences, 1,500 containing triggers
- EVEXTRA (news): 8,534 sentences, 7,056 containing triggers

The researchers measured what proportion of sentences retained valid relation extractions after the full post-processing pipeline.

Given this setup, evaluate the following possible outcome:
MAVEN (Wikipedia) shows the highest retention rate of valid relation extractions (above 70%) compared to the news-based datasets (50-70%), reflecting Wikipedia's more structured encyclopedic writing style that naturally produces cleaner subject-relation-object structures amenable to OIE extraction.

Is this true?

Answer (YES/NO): NO